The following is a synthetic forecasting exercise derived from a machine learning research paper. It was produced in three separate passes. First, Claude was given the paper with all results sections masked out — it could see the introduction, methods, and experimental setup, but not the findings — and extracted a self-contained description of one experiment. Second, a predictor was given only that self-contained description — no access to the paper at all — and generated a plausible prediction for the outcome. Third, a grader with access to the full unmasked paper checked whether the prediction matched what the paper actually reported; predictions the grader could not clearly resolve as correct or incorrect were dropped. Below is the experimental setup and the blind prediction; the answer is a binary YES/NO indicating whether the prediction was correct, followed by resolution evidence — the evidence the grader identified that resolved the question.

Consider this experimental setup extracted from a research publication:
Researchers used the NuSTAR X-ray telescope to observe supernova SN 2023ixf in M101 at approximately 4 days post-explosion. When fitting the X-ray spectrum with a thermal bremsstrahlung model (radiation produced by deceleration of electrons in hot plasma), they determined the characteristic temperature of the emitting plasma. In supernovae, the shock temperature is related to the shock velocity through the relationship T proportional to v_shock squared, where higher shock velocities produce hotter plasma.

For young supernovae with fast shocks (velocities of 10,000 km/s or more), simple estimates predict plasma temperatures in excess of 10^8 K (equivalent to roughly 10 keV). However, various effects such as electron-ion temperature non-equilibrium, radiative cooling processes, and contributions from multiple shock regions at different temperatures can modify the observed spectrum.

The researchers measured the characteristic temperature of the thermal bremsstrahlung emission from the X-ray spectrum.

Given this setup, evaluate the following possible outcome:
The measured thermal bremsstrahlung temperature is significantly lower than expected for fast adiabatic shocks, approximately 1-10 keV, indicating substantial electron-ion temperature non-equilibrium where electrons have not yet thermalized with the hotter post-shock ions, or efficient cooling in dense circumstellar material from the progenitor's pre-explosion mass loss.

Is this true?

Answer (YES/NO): NO